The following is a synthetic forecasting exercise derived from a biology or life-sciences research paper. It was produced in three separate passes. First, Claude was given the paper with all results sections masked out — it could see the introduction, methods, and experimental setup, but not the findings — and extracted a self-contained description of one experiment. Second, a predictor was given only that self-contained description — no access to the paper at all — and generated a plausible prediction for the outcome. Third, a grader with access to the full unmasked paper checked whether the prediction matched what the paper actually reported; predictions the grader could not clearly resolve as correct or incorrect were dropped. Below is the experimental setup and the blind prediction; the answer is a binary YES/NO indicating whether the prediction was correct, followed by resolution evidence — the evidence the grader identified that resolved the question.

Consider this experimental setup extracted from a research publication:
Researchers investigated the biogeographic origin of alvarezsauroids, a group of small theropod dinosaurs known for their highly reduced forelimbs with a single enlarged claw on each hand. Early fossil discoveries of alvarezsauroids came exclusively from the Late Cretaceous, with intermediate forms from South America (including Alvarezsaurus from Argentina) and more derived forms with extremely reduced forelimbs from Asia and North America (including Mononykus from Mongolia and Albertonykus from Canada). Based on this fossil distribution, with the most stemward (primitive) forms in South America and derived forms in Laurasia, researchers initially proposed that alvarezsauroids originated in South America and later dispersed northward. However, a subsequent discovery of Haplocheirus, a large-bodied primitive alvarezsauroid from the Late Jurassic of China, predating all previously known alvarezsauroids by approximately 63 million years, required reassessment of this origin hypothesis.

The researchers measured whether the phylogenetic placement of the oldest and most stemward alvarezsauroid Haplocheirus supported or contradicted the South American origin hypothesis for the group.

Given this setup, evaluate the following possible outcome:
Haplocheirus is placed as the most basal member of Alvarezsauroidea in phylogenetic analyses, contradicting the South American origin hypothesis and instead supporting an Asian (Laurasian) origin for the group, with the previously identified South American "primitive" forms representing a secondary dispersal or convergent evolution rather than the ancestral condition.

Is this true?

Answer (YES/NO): YES